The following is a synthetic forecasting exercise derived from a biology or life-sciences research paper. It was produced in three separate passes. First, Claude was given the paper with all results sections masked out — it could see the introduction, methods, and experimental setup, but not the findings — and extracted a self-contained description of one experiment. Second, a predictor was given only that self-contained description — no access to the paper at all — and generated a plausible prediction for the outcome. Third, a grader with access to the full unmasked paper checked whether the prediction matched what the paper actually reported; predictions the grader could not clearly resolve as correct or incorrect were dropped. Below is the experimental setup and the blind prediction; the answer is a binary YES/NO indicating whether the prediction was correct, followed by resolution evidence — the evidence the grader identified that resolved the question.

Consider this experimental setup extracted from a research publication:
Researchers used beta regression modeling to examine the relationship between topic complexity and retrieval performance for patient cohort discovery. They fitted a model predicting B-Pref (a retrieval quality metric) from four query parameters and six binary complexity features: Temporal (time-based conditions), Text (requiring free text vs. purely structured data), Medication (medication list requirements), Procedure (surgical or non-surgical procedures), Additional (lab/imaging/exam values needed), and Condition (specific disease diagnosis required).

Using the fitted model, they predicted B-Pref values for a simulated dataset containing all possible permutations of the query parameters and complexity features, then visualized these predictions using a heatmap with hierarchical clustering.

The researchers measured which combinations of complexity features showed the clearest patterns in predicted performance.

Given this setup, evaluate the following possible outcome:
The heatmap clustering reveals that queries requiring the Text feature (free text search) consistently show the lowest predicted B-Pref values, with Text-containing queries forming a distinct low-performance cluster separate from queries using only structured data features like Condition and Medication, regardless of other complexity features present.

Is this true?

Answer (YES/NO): NO